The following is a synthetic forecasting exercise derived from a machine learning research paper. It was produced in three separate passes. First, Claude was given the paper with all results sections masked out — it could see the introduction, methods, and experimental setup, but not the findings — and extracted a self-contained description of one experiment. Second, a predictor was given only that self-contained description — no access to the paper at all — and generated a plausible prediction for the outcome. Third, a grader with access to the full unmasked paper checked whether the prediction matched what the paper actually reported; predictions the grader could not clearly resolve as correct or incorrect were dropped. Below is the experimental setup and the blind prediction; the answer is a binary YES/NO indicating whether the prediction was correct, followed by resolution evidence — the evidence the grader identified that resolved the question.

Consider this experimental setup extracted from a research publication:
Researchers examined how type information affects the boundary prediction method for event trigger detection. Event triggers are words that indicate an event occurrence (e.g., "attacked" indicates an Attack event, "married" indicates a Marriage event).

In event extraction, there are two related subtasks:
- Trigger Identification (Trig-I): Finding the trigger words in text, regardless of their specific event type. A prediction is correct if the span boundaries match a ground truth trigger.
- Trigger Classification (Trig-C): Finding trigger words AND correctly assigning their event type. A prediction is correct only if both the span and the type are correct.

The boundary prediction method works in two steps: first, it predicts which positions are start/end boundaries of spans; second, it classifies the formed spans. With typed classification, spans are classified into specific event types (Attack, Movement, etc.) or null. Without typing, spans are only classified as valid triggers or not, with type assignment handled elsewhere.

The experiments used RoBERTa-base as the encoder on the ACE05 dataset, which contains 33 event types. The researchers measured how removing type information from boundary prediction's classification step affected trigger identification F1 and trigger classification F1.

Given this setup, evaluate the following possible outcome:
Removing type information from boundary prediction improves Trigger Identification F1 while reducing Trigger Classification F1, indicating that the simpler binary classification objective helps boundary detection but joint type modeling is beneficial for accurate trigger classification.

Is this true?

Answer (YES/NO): YES